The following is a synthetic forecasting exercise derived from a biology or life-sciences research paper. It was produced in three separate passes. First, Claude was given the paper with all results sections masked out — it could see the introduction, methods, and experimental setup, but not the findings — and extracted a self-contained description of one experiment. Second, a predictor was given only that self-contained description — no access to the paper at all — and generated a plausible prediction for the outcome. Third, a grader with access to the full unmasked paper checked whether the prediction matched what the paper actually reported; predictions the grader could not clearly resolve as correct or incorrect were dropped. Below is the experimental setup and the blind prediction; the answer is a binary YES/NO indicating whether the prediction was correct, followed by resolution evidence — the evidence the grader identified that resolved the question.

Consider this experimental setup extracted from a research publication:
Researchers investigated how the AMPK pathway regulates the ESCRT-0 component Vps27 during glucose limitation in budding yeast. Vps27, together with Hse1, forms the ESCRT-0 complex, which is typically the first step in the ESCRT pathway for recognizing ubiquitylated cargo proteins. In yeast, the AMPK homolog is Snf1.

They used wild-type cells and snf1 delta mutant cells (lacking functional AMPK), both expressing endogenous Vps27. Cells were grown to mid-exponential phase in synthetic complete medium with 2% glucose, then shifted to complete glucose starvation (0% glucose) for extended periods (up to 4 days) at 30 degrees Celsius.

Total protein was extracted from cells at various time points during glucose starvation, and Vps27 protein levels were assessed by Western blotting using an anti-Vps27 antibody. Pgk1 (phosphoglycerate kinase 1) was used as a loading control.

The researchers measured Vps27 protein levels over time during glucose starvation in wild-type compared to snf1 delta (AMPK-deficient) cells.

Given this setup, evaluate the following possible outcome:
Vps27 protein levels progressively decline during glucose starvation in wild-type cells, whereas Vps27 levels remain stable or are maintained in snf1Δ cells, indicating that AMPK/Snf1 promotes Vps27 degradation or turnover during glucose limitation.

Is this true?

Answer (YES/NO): YES